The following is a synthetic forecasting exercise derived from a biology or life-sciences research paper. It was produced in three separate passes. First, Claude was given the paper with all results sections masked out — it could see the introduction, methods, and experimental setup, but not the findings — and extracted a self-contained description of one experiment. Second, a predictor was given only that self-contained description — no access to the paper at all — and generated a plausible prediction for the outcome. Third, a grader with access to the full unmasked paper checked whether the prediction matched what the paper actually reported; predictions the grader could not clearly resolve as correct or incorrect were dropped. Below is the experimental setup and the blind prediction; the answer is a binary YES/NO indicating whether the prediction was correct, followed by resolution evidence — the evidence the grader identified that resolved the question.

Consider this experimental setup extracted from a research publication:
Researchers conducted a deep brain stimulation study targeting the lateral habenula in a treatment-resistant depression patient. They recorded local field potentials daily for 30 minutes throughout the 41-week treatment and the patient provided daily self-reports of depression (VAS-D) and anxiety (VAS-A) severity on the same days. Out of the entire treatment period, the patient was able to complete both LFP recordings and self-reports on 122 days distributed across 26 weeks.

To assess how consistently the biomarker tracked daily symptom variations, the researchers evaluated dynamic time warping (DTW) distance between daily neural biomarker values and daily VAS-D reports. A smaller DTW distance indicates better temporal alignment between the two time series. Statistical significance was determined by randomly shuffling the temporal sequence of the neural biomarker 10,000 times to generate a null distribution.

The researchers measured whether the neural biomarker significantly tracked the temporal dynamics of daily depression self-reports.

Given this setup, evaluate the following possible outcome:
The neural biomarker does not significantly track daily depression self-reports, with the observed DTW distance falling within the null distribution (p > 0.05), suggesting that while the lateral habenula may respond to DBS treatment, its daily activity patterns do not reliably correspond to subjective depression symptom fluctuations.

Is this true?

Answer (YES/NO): NO